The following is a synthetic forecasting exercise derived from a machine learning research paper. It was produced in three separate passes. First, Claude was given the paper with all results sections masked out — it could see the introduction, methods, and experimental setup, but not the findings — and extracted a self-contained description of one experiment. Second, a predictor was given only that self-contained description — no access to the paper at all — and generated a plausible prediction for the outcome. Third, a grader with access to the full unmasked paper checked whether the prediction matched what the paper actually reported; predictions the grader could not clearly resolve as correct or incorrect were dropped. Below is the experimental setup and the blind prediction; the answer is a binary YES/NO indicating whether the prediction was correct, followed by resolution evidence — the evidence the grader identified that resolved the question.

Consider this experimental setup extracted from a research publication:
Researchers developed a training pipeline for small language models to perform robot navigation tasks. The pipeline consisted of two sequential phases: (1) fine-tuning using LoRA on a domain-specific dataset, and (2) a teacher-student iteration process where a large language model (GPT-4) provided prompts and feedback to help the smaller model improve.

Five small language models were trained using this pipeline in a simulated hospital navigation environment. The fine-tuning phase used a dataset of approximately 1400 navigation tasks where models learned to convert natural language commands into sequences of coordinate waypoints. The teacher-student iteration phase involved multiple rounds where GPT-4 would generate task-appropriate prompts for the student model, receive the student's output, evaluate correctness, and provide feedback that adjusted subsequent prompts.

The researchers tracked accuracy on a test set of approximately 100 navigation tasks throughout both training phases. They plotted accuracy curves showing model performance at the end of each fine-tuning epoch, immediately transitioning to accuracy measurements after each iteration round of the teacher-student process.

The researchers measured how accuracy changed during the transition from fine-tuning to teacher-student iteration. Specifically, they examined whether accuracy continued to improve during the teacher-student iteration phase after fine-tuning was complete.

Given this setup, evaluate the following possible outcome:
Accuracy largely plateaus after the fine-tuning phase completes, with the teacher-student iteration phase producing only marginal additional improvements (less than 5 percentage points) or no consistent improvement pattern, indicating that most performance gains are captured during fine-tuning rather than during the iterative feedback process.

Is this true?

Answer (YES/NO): NO